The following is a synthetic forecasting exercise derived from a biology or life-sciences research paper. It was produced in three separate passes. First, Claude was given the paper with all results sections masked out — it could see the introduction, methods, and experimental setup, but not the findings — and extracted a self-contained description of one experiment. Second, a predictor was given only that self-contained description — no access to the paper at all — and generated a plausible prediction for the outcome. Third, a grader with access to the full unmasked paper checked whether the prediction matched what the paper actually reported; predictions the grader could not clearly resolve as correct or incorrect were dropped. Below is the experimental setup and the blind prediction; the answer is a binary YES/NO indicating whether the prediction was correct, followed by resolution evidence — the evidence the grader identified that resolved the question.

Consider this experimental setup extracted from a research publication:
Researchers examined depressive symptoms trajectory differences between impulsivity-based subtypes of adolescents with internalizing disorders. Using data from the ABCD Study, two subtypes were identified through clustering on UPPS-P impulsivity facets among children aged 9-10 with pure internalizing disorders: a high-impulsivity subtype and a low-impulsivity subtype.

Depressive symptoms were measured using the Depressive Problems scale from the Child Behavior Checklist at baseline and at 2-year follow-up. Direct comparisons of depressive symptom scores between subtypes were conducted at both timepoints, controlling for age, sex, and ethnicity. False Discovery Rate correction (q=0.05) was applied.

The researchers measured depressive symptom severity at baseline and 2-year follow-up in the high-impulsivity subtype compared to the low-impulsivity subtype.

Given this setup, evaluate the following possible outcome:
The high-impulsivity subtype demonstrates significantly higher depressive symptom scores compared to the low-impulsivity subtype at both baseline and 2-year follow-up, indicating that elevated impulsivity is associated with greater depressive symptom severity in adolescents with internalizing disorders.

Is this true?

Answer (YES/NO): NO